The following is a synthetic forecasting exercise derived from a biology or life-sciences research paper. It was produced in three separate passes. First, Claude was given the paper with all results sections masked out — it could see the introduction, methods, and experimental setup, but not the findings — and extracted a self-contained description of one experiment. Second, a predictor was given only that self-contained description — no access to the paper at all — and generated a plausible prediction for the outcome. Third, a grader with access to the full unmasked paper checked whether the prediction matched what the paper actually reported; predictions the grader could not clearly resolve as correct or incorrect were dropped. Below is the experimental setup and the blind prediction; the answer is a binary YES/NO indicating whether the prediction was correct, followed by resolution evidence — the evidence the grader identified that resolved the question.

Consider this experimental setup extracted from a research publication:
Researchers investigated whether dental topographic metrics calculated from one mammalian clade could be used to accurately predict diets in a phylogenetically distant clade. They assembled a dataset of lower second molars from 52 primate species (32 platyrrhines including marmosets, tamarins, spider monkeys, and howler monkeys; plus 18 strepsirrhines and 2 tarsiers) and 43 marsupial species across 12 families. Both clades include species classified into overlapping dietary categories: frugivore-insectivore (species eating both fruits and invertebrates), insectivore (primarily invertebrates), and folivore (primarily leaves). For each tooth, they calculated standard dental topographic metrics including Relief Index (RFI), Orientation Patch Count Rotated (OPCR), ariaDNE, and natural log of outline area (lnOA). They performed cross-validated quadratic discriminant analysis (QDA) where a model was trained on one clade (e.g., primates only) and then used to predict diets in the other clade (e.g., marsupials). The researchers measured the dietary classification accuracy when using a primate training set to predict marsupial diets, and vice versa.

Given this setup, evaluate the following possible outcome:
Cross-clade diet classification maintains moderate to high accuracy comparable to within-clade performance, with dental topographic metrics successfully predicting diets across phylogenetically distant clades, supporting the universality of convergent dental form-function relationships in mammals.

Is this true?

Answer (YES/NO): YES